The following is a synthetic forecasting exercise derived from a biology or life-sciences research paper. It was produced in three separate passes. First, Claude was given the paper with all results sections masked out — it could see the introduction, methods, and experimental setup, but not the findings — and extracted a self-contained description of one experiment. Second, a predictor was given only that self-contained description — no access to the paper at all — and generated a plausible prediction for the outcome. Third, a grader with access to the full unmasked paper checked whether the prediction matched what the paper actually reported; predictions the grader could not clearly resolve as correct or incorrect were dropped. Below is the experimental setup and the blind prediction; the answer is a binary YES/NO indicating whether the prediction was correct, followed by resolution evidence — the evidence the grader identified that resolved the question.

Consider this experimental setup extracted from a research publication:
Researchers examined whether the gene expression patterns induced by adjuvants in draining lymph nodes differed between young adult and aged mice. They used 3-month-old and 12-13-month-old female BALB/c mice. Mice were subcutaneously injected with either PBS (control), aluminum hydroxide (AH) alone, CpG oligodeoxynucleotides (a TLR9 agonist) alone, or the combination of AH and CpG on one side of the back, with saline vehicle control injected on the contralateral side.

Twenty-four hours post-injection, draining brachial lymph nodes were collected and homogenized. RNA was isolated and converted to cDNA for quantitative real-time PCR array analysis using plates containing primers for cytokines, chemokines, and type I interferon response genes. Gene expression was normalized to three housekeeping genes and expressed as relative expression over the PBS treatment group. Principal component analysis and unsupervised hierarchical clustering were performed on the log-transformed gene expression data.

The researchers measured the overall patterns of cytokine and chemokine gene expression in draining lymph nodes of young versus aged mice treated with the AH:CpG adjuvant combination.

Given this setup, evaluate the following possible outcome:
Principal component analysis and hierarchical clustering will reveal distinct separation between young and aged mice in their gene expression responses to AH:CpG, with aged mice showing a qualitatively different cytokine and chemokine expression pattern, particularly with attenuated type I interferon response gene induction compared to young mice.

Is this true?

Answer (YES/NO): NO